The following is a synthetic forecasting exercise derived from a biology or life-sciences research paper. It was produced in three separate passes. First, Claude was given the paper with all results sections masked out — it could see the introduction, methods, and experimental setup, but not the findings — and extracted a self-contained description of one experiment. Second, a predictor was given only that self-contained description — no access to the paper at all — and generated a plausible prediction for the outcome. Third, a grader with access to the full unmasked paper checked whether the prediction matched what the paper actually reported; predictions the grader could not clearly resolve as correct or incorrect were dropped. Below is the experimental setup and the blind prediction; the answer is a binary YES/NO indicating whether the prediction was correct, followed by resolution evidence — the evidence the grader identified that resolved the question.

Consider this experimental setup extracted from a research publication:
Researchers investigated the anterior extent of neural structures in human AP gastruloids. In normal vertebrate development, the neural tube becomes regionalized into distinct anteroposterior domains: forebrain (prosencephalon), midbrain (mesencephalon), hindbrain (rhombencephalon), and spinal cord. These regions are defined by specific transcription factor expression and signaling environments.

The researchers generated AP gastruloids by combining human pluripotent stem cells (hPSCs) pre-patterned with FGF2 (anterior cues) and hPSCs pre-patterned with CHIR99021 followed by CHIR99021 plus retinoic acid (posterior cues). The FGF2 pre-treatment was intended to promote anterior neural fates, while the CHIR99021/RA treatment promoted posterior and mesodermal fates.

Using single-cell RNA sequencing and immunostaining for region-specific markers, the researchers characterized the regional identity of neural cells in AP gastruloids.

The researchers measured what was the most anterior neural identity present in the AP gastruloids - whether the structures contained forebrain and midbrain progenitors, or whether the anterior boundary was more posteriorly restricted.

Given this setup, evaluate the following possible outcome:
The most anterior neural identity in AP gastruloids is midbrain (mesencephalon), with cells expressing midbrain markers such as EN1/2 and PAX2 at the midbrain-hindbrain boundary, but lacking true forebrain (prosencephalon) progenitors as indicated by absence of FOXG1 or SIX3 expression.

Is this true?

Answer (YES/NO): NO